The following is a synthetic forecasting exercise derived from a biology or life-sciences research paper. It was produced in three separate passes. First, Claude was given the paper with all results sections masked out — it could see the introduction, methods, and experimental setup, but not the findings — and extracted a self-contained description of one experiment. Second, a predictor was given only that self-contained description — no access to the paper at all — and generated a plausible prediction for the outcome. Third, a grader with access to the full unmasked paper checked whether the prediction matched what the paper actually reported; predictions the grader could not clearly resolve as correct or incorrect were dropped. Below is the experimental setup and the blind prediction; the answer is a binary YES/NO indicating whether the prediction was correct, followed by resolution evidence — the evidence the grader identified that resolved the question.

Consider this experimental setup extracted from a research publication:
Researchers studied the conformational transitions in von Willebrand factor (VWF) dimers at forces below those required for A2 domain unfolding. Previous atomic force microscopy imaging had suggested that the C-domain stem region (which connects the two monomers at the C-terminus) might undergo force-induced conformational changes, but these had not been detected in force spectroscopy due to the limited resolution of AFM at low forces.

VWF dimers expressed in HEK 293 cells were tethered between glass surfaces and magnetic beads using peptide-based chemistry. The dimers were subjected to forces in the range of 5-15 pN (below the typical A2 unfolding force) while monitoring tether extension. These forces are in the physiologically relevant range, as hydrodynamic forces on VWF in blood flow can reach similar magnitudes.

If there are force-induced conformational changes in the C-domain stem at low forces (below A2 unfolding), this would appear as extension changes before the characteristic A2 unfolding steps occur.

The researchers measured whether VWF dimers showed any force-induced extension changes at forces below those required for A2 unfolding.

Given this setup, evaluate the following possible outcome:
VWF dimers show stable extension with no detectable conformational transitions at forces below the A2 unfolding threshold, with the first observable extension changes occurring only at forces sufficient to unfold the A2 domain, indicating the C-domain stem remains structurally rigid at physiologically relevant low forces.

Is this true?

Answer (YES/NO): NO